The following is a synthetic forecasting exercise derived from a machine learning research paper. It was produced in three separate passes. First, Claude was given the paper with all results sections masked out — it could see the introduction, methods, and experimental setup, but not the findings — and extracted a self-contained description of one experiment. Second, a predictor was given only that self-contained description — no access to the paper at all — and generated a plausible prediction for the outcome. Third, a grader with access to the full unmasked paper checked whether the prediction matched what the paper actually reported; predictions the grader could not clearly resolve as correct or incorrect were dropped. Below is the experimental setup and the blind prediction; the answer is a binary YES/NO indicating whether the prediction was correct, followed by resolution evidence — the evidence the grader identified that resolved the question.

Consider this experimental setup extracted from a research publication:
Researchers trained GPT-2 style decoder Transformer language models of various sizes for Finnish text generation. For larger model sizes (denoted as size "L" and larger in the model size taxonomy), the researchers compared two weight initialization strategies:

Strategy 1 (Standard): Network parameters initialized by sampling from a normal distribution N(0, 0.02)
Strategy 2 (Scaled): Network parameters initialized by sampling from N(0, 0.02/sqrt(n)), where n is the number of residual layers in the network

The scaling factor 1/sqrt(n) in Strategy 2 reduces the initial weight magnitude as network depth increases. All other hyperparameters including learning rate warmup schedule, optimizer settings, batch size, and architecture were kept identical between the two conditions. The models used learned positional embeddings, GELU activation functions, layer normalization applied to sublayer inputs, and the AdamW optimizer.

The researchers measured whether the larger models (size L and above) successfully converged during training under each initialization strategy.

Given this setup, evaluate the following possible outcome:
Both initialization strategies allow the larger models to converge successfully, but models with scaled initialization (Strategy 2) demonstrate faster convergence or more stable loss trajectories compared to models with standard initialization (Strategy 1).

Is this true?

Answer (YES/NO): NO